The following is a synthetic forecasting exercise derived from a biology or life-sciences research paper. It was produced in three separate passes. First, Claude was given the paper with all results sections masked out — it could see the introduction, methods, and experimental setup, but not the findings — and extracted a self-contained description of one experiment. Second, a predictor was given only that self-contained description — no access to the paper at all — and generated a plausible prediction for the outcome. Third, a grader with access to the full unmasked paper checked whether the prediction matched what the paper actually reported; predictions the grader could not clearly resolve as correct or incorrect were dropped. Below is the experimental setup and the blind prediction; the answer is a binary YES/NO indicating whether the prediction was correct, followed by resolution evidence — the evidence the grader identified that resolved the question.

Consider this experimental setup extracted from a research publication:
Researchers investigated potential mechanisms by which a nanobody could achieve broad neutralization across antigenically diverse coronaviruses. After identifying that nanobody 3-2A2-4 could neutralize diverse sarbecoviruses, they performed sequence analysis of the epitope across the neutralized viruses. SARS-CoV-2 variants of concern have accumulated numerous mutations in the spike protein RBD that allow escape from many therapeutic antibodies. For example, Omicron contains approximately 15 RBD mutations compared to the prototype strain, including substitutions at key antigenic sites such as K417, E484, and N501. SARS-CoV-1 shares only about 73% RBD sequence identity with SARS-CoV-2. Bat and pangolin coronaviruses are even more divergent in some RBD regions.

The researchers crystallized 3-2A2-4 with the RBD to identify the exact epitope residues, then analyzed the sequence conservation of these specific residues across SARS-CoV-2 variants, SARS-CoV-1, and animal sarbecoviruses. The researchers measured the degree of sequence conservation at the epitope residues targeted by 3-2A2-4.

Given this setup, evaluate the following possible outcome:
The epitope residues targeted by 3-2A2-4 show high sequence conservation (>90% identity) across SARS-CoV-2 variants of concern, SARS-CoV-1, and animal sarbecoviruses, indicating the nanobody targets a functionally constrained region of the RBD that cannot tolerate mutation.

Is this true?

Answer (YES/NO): NO